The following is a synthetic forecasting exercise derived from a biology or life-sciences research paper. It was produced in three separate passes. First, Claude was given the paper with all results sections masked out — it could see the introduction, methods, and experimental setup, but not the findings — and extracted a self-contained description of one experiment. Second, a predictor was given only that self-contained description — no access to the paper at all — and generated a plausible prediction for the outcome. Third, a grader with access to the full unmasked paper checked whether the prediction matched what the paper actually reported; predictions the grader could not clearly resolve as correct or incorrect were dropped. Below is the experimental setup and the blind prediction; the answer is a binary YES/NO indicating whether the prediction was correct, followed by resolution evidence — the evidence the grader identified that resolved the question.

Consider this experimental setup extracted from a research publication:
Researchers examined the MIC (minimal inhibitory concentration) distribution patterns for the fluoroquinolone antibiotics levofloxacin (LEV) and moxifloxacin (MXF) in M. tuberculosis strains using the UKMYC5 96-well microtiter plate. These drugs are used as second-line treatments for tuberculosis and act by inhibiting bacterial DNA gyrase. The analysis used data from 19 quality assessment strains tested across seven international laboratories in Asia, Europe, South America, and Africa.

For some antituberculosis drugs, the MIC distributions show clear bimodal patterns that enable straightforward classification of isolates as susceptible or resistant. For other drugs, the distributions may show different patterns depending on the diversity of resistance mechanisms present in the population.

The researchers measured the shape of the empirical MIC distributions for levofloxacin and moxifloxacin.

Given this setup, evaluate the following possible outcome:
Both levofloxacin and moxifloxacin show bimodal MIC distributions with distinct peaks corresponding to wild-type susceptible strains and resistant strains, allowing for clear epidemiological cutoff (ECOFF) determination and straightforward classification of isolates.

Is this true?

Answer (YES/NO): NO